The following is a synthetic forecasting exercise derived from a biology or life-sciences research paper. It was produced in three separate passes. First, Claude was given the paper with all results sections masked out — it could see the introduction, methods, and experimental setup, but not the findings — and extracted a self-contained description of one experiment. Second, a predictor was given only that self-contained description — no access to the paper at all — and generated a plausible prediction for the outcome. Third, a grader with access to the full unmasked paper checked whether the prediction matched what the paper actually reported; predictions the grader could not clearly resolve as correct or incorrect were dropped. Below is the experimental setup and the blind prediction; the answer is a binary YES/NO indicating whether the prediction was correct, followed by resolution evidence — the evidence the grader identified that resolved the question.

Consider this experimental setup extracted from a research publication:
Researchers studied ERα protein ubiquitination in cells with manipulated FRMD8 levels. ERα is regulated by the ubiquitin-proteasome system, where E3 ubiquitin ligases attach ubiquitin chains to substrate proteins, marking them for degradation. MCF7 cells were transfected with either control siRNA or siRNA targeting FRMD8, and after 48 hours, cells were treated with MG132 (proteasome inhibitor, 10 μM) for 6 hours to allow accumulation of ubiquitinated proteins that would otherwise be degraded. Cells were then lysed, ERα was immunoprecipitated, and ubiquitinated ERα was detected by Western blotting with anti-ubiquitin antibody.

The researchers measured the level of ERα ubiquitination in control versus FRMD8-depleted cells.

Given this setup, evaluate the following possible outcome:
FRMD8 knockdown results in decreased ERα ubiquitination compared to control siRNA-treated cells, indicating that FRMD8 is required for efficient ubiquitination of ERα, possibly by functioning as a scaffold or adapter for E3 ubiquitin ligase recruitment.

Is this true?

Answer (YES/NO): NO